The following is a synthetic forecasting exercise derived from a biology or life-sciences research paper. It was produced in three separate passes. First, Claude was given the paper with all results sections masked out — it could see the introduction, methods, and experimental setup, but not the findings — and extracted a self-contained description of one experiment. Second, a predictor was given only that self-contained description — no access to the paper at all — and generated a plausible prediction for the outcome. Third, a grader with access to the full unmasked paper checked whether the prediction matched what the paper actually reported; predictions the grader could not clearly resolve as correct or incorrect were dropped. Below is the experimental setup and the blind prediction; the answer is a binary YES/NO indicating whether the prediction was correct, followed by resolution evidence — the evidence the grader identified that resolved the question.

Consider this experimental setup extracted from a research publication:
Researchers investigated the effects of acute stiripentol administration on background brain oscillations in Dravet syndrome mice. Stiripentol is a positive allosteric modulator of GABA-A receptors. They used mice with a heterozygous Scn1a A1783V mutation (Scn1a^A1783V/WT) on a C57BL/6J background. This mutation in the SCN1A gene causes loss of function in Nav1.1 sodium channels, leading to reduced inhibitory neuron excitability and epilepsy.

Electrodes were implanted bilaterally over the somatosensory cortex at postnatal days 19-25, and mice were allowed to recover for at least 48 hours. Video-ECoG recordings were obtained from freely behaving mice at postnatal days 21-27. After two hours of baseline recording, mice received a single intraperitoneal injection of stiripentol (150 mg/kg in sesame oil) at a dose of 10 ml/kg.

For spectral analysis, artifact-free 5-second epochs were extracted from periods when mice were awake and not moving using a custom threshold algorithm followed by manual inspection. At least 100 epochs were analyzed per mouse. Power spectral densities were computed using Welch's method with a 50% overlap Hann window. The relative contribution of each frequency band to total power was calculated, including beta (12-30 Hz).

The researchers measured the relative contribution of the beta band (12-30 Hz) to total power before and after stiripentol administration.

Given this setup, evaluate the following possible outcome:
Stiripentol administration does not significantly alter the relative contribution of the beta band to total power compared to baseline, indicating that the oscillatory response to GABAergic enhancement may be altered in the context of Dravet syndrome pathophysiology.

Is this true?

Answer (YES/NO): NO